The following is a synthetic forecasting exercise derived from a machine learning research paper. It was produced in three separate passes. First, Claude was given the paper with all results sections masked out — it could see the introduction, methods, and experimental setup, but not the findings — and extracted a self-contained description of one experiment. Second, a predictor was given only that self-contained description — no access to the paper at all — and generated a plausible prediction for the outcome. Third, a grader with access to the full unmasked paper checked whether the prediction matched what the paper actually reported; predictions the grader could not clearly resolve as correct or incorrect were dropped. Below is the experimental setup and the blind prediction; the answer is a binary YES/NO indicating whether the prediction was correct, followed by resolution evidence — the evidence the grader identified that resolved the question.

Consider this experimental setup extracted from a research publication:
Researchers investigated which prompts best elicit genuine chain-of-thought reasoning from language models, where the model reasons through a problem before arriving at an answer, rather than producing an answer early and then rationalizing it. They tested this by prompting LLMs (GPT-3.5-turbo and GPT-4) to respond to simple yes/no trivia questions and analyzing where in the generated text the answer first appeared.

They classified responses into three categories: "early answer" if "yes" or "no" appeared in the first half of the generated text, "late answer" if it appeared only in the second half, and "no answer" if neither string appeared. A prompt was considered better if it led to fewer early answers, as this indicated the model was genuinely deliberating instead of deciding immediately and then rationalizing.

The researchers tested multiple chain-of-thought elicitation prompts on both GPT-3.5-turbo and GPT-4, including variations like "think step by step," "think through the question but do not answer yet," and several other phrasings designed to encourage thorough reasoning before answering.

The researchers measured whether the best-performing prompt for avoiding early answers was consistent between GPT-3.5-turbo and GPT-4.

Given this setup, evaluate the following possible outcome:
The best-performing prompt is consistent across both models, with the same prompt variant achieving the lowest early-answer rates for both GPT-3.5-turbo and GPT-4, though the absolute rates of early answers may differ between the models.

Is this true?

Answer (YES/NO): NO